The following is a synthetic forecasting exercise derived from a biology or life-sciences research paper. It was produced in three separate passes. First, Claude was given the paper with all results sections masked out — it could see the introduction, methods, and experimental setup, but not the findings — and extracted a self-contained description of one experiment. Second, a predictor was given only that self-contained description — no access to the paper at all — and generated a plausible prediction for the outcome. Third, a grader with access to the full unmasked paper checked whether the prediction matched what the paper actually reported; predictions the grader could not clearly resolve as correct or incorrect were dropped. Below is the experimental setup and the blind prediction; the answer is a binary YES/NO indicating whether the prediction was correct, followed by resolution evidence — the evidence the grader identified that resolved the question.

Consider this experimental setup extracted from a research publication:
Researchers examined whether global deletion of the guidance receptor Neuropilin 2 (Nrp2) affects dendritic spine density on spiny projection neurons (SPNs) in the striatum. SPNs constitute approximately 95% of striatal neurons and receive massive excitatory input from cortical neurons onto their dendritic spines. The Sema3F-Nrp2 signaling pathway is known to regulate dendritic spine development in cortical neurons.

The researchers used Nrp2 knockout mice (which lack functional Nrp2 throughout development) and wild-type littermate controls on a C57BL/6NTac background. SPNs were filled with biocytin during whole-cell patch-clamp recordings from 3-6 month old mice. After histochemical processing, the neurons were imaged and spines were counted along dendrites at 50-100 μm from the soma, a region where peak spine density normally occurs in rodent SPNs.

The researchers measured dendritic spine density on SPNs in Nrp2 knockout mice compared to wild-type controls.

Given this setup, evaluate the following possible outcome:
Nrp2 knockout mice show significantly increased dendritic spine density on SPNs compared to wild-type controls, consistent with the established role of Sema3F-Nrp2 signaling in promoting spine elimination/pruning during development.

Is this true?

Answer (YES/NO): YES